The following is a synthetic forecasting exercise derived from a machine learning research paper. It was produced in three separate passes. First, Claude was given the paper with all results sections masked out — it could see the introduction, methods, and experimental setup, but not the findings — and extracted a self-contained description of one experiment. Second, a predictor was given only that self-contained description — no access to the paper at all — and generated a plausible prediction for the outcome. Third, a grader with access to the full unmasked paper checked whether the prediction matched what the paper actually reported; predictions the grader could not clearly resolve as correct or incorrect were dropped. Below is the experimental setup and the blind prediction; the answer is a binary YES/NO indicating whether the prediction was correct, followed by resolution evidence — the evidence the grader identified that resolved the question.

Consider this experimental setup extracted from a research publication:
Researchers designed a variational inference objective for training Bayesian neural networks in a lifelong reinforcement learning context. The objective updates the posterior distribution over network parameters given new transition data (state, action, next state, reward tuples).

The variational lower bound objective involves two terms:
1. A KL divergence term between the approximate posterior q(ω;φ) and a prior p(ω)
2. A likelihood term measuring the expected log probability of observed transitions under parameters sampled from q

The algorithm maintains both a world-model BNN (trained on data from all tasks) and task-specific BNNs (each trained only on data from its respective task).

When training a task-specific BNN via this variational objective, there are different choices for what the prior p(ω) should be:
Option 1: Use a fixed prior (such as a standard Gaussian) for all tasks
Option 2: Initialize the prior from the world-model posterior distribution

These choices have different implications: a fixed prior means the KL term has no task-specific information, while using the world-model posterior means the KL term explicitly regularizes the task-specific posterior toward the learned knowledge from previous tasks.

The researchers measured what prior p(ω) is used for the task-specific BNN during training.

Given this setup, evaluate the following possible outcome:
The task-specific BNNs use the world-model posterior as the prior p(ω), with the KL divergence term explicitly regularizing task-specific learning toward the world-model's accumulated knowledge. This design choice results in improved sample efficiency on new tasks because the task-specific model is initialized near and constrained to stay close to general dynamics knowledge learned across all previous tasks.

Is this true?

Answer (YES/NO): YES